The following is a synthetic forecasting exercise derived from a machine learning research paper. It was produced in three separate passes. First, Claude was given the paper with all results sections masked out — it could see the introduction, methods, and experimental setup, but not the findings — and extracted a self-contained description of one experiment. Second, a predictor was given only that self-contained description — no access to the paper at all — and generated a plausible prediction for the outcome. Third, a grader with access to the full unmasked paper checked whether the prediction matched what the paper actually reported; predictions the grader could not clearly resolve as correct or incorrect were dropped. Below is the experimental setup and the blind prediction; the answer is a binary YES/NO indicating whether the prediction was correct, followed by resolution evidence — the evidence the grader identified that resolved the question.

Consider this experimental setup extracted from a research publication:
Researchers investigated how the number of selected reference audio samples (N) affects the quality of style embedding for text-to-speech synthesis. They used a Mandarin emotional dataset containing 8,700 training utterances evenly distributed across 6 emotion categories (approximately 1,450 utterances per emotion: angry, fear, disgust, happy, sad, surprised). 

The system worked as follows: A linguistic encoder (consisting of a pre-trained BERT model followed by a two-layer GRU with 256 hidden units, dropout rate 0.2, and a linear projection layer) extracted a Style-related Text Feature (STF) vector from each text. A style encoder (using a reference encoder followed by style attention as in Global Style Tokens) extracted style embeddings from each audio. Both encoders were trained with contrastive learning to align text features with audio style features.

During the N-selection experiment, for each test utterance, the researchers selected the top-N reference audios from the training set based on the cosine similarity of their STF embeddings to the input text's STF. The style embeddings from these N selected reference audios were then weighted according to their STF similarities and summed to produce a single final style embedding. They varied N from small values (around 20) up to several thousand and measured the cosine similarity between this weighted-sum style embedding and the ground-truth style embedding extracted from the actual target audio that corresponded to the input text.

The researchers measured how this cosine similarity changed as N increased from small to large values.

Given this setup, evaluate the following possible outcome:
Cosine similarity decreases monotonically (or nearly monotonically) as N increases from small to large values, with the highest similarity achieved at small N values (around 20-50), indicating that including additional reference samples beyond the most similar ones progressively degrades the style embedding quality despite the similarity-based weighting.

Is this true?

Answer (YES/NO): NO